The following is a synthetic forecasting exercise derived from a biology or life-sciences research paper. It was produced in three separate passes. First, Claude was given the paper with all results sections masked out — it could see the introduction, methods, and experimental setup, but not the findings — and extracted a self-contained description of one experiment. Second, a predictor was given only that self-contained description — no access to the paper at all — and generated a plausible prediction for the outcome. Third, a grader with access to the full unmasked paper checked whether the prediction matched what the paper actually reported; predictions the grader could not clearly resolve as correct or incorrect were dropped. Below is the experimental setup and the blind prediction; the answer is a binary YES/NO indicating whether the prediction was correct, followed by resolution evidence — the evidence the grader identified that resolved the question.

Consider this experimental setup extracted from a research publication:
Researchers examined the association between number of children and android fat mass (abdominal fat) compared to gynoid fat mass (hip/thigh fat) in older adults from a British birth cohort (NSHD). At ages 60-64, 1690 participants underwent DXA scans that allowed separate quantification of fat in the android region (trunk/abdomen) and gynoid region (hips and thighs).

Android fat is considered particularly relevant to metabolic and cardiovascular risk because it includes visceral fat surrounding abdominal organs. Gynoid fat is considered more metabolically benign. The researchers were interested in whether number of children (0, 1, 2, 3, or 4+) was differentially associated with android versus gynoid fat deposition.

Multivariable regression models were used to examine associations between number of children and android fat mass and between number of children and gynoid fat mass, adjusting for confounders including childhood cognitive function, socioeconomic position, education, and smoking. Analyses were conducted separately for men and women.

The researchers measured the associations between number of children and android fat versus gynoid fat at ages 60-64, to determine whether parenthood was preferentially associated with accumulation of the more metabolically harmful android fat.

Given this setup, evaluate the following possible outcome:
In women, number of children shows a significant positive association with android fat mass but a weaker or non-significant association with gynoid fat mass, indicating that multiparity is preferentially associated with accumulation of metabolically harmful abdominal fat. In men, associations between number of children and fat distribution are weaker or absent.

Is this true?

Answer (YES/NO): NO